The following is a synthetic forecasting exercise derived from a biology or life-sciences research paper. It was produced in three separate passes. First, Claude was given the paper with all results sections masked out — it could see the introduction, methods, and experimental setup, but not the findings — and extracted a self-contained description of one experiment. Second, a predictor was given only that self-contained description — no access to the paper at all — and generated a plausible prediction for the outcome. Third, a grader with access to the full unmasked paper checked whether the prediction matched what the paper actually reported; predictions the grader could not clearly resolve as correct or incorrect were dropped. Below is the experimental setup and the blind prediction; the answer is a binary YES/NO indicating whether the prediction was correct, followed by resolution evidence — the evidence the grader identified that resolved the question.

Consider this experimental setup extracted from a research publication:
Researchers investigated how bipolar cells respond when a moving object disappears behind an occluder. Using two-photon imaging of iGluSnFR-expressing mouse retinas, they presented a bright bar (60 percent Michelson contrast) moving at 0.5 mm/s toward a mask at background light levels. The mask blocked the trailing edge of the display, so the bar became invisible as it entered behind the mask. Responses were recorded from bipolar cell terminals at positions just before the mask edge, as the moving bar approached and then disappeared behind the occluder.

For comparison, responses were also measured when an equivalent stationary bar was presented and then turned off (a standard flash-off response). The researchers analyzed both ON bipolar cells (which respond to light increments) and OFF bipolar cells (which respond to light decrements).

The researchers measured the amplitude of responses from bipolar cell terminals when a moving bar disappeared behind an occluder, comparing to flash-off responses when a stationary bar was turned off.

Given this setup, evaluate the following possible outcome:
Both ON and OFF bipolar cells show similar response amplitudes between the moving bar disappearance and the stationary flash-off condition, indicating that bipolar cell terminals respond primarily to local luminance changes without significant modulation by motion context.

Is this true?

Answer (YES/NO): NO